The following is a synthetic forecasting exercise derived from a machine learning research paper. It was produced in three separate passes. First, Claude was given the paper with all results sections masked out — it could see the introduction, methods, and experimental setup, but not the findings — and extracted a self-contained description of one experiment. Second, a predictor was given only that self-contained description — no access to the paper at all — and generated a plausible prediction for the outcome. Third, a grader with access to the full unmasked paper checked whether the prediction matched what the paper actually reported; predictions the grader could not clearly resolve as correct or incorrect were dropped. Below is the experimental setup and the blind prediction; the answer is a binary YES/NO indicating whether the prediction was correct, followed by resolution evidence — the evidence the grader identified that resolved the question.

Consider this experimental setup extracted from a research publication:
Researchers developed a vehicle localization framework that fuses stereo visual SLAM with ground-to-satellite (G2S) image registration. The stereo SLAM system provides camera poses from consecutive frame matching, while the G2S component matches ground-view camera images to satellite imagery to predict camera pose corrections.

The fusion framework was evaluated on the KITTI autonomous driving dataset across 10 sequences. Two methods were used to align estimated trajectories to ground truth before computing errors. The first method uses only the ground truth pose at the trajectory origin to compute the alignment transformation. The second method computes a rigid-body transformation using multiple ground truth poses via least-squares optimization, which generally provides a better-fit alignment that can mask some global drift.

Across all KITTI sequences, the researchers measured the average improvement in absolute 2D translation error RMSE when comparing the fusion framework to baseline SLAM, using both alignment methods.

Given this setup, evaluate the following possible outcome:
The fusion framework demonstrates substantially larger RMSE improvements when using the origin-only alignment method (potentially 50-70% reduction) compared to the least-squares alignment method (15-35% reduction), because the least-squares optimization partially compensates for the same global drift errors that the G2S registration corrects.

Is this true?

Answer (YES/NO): NO